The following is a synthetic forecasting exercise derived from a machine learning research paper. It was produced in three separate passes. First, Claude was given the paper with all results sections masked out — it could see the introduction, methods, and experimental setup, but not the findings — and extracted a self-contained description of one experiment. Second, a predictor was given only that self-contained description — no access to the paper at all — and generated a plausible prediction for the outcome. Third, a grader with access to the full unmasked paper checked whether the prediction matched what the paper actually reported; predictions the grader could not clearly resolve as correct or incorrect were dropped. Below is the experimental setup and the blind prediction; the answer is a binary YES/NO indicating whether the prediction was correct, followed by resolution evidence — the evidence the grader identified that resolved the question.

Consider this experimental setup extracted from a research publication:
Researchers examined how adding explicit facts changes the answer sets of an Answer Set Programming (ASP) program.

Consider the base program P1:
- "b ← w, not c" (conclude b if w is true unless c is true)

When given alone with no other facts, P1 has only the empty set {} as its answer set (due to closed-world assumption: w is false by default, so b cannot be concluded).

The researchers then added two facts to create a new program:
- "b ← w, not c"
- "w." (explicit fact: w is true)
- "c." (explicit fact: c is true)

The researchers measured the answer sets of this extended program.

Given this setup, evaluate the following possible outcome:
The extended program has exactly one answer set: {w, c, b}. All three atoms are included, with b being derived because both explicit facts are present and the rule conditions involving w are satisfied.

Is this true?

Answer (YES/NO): NO